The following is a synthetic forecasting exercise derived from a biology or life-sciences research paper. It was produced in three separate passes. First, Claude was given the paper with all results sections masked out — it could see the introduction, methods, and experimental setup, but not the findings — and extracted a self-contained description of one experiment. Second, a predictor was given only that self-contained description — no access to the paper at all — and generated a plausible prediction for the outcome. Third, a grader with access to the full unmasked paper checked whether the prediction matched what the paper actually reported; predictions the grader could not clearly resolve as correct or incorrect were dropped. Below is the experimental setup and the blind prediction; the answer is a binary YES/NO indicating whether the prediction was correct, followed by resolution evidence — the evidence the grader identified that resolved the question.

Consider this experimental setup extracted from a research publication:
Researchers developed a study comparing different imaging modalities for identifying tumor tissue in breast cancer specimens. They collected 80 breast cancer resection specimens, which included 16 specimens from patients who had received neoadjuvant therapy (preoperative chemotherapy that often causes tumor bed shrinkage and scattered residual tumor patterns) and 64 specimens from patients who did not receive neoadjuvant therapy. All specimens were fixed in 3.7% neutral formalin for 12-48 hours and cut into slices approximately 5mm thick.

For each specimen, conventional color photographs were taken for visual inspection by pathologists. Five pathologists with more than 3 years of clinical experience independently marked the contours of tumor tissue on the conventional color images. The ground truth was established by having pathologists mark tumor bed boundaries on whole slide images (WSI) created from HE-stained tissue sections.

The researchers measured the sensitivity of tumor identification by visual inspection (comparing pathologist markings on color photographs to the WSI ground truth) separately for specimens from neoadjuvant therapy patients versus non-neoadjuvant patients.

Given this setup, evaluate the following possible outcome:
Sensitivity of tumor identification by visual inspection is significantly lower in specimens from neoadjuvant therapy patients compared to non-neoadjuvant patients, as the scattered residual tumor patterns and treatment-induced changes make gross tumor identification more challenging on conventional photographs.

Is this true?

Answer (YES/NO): YES